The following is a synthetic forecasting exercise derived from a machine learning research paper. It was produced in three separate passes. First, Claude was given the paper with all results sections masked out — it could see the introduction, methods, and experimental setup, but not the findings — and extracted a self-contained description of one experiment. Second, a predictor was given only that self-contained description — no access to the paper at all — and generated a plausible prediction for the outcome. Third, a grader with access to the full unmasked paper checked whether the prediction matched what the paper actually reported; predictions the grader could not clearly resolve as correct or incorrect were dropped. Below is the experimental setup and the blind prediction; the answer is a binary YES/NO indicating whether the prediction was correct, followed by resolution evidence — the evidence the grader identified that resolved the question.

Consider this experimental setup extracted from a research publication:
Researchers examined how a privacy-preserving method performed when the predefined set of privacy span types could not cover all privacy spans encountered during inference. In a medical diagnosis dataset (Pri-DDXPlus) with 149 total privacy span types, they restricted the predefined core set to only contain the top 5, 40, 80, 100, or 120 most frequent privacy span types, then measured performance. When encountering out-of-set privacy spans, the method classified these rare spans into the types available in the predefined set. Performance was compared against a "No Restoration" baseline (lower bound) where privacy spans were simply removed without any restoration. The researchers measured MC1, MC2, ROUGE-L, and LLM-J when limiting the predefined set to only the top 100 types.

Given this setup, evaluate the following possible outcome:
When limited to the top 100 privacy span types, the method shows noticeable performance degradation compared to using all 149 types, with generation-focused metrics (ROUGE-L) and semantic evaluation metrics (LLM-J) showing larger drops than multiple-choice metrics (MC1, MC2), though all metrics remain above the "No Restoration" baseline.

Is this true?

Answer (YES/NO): NO